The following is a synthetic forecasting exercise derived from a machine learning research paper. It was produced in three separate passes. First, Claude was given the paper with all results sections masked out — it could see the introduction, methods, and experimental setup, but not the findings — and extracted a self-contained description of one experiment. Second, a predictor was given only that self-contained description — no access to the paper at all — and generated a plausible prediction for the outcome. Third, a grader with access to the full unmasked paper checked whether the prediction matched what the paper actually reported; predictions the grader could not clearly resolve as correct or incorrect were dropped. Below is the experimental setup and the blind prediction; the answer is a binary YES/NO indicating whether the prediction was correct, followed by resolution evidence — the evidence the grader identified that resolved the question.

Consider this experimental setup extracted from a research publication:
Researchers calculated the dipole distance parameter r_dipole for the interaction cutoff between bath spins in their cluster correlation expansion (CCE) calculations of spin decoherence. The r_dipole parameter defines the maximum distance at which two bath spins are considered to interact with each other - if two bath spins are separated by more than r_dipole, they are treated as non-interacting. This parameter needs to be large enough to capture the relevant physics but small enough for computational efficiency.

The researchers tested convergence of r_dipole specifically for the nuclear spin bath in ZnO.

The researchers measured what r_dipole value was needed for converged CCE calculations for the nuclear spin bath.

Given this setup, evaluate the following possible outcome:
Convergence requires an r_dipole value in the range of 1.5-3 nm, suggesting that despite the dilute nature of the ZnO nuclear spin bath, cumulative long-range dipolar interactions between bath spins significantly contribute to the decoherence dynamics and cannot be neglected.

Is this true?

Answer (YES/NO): NO